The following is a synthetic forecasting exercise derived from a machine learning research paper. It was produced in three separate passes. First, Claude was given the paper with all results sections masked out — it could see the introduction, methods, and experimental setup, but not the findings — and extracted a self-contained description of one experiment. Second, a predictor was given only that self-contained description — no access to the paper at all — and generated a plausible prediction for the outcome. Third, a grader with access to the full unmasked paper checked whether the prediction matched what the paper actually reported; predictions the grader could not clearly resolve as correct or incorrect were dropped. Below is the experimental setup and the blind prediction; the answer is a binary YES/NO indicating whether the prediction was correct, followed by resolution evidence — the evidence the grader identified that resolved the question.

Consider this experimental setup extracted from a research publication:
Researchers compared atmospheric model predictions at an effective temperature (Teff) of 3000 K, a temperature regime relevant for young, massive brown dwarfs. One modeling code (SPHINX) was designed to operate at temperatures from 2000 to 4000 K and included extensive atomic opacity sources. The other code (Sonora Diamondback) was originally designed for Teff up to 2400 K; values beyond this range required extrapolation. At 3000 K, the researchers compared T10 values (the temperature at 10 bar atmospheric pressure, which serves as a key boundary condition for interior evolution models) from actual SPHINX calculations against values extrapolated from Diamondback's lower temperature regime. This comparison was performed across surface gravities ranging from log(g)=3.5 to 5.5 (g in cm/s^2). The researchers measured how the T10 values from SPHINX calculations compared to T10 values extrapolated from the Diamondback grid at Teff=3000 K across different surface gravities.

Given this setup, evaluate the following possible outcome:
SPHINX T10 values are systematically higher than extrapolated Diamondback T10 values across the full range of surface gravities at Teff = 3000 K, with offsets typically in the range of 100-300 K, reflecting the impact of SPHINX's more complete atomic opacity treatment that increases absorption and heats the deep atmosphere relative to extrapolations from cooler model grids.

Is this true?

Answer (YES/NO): NO